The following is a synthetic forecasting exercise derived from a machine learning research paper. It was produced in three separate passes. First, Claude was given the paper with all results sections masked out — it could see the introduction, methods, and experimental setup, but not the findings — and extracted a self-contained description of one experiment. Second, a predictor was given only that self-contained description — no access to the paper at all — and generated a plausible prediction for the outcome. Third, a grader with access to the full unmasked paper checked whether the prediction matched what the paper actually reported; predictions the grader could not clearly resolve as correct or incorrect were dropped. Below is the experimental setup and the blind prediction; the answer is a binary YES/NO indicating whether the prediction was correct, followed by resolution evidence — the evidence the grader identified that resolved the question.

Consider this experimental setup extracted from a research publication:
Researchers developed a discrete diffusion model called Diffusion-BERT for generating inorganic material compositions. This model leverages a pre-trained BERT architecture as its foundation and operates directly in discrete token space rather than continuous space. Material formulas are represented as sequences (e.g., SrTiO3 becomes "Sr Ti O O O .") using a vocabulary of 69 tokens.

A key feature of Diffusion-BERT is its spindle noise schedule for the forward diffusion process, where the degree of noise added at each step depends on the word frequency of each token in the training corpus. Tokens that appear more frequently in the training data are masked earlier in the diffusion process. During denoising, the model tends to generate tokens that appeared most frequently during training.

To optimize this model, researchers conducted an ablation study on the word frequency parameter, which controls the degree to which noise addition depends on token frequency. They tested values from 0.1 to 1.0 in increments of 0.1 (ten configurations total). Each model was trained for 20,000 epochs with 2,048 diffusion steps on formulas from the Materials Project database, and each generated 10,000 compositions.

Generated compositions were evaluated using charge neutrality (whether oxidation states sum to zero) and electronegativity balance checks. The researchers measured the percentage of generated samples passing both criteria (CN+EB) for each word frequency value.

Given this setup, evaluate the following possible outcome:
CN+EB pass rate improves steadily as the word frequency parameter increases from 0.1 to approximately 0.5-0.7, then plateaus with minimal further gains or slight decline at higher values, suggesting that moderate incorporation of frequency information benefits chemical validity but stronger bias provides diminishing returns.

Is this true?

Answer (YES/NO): NO